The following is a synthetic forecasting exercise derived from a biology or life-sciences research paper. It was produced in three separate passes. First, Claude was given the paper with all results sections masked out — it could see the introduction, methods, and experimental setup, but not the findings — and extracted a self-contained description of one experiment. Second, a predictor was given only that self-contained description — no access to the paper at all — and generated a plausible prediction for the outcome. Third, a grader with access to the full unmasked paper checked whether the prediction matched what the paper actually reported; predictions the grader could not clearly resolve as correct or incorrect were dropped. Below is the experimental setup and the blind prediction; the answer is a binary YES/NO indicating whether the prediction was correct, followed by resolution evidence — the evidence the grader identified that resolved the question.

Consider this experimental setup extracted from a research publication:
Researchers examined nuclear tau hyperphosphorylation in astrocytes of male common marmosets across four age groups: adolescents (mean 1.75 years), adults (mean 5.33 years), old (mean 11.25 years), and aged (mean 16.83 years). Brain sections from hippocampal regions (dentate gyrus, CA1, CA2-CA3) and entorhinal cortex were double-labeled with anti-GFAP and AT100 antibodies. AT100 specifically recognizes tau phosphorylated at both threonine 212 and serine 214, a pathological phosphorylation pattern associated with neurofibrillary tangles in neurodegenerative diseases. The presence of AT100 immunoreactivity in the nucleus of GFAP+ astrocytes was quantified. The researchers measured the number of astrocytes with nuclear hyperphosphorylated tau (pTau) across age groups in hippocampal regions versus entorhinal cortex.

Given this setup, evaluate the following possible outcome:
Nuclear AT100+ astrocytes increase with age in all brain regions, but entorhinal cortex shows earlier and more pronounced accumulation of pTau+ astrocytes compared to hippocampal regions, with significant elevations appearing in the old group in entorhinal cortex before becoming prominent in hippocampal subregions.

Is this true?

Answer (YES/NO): NO